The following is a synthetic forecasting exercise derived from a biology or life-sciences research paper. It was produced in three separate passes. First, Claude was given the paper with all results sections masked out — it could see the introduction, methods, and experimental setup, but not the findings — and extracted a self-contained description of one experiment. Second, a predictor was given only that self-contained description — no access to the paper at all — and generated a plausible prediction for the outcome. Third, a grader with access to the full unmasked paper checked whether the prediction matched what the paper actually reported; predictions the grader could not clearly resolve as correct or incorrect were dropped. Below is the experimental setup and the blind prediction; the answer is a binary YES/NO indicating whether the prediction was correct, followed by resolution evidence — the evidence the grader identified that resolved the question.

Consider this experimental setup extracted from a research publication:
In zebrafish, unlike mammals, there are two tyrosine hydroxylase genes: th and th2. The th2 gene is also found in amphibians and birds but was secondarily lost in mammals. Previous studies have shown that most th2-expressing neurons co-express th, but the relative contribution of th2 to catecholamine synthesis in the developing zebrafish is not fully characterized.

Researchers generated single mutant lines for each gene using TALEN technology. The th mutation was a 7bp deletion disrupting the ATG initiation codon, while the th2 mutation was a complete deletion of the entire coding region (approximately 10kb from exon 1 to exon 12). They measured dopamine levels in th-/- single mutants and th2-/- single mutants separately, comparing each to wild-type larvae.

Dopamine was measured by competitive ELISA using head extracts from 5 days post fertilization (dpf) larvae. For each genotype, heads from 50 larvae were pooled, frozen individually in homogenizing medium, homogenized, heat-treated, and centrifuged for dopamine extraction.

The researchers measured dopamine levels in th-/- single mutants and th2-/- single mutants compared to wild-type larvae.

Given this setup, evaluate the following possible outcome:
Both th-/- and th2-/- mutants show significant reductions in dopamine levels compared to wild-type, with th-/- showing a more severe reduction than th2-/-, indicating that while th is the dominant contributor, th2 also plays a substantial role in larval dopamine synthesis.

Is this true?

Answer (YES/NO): NO